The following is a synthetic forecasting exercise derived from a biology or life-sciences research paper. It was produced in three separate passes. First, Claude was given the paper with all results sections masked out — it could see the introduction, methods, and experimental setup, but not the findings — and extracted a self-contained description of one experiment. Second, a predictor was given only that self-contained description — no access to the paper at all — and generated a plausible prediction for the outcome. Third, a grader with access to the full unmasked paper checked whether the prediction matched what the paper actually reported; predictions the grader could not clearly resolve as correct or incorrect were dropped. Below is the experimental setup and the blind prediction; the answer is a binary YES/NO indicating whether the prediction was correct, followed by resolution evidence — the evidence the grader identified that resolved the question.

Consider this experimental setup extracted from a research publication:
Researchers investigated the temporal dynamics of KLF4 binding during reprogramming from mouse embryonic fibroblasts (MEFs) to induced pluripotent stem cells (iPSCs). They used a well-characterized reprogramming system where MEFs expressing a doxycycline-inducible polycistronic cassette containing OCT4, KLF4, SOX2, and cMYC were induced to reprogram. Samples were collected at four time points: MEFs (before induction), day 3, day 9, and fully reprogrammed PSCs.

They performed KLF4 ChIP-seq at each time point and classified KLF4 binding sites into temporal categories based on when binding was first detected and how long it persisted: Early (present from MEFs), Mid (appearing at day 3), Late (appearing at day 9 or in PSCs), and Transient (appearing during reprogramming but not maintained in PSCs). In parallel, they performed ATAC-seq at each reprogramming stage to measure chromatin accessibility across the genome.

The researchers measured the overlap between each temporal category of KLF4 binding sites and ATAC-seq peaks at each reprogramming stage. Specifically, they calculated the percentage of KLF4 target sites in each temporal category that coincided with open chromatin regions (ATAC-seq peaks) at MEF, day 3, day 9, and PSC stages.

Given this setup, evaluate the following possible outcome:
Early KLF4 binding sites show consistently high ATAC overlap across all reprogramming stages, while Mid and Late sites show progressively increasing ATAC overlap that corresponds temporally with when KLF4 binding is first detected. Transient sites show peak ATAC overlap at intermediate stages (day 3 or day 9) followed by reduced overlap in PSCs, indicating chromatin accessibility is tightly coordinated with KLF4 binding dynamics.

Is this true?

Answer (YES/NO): YES